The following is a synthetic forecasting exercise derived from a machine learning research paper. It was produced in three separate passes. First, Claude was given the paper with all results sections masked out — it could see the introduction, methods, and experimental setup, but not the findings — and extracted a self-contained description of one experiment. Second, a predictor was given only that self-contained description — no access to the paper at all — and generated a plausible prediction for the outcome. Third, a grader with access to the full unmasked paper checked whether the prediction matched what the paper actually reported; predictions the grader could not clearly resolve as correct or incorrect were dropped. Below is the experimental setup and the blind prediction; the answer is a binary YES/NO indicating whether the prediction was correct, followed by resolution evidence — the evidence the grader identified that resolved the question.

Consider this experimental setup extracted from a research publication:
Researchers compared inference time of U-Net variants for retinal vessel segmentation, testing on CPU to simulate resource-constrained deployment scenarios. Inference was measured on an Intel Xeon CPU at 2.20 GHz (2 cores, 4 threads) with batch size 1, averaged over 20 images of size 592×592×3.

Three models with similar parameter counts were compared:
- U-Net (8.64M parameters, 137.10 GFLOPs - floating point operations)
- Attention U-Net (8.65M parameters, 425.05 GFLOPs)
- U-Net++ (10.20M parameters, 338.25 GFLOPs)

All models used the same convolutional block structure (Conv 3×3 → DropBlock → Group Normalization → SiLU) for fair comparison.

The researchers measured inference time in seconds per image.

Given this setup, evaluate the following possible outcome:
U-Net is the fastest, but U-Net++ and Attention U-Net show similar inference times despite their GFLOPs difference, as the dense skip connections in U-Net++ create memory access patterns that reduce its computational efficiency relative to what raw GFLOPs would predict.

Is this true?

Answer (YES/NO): NO